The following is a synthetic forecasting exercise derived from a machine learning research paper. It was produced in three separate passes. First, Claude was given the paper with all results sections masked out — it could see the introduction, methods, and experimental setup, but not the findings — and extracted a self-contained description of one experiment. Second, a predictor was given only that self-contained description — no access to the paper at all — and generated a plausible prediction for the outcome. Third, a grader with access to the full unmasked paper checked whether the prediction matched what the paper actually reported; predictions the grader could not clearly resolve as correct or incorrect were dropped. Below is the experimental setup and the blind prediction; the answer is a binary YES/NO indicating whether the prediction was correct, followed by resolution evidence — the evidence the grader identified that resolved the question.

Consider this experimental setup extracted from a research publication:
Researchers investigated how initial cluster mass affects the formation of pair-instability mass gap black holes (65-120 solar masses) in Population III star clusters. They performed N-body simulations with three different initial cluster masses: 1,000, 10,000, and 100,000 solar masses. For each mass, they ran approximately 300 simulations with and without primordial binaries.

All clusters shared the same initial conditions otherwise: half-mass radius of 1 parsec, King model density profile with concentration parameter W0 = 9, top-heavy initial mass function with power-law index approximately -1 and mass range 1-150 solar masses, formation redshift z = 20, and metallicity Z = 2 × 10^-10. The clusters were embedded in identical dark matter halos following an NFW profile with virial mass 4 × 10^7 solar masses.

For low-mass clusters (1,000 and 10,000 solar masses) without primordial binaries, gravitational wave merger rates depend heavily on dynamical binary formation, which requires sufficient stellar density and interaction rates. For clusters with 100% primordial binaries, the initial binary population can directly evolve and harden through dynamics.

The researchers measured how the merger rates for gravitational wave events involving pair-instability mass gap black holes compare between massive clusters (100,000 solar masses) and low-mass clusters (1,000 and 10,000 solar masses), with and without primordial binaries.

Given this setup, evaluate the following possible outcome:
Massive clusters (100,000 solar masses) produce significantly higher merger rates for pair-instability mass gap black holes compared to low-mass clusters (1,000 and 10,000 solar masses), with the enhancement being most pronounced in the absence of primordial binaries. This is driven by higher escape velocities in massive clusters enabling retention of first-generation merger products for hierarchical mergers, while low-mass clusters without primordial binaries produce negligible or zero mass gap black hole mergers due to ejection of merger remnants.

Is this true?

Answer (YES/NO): NO